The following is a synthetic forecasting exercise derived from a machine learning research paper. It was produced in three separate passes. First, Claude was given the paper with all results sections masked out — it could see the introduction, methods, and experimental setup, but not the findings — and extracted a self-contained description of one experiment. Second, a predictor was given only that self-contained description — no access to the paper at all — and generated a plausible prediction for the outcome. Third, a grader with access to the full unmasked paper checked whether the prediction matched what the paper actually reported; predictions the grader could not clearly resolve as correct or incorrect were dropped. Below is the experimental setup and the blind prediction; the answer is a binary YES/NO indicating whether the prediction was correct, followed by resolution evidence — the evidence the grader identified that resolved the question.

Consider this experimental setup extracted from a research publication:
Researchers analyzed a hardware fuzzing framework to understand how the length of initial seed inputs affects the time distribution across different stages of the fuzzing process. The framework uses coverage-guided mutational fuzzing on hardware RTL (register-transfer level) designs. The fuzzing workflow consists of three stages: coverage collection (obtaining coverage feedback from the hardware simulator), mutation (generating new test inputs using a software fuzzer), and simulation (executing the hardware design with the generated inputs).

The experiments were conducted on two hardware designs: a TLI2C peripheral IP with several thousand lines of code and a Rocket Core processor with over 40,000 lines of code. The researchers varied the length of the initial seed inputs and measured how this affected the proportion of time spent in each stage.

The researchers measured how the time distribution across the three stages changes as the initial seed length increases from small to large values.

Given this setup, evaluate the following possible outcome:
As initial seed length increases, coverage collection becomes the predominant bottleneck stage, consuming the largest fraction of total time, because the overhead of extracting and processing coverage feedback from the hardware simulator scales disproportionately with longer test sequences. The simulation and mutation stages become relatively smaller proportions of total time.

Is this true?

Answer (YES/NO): NO